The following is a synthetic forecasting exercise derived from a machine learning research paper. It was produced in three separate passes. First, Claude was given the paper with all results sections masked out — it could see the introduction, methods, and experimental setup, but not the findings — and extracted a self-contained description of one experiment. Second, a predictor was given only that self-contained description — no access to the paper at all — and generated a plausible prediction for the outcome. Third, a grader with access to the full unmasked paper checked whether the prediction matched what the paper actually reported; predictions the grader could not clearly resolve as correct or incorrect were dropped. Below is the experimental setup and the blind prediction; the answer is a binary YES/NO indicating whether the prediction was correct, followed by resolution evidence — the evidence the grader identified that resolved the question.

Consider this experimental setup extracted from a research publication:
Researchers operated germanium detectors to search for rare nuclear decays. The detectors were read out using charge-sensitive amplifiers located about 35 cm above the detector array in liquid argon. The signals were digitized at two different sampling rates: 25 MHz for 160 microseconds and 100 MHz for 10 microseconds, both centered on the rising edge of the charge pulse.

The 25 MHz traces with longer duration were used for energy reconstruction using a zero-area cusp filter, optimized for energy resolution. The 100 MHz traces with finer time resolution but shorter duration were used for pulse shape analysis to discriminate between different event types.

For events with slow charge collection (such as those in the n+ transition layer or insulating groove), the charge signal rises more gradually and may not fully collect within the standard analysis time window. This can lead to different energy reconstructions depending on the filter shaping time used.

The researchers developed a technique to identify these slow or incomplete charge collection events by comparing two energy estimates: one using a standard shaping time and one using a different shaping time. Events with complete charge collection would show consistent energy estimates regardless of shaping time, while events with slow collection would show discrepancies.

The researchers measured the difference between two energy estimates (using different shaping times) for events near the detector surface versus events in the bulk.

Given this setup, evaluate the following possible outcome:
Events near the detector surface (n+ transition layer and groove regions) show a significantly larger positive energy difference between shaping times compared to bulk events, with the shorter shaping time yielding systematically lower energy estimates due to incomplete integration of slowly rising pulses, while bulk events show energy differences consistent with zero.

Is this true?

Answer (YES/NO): NO